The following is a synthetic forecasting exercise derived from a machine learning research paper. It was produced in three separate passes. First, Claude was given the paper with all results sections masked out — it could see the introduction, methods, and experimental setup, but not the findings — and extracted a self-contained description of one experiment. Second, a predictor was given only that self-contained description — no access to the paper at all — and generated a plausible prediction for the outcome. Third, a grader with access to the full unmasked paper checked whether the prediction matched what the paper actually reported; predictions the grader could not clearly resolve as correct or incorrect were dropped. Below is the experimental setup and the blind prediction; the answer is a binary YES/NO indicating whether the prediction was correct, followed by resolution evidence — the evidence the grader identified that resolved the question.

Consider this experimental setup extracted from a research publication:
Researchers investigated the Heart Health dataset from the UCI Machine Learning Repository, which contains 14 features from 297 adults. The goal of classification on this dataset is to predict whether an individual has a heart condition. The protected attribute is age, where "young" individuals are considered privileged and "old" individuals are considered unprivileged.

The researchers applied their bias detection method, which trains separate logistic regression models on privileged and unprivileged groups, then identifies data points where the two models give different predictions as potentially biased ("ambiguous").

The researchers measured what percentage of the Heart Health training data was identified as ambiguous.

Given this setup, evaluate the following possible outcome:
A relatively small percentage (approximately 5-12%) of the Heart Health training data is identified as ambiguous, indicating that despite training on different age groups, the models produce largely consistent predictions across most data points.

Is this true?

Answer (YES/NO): YES